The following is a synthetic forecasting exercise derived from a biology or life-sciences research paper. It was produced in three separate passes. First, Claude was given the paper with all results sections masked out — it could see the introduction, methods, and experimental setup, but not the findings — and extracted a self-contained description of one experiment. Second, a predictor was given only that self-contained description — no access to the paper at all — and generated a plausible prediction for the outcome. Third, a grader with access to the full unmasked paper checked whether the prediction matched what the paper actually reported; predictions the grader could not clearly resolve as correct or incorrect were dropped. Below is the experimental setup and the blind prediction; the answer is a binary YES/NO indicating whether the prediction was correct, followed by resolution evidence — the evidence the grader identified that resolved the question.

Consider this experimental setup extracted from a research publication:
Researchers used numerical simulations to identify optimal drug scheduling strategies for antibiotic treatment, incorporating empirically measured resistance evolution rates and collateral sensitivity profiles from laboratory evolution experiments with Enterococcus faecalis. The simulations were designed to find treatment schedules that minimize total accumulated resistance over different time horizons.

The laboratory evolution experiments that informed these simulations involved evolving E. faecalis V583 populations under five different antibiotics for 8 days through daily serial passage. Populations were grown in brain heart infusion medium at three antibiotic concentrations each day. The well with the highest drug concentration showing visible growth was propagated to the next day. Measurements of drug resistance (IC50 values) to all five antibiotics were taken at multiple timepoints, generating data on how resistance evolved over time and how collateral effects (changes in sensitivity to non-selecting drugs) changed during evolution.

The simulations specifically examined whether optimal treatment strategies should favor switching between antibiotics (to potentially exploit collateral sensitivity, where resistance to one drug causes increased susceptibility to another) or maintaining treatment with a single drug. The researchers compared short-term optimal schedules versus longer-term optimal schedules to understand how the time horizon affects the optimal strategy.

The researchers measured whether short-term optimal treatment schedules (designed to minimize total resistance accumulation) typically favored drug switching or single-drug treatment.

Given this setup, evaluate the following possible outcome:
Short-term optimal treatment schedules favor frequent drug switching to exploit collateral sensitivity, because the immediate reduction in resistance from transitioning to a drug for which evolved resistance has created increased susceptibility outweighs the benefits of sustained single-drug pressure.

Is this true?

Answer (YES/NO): NO